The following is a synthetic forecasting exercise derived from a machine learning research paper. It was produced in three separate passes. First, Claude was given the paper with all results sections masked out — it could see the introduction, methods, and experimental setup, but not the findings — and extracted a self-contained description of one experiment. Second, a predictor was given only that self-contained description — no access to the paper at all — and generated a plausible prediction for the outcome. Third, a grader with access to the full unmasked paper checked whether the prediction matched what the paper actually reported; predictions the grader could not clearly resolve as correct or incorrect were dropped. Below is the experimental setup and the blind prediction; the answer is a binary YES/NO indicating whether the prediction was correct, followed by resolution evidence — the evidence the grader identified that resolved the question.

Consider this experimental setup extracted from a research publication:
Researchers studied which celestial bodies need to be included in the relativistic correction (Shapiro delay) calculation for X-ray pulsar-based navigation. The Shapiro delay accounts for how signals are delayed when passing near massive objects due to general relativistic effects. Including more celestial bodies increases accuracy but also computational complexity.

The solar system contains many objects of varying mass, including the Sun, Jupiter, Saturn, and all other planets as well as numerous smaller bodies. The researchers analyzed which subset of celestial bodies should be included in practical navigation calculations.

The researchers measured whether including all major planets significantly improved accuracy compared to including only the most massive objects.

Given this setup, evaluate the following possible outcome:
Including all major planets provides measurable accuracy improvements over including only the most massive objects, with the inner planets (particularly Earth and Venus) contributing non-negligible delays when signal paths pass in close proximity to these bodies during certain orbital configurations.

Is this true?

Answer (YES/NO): NO